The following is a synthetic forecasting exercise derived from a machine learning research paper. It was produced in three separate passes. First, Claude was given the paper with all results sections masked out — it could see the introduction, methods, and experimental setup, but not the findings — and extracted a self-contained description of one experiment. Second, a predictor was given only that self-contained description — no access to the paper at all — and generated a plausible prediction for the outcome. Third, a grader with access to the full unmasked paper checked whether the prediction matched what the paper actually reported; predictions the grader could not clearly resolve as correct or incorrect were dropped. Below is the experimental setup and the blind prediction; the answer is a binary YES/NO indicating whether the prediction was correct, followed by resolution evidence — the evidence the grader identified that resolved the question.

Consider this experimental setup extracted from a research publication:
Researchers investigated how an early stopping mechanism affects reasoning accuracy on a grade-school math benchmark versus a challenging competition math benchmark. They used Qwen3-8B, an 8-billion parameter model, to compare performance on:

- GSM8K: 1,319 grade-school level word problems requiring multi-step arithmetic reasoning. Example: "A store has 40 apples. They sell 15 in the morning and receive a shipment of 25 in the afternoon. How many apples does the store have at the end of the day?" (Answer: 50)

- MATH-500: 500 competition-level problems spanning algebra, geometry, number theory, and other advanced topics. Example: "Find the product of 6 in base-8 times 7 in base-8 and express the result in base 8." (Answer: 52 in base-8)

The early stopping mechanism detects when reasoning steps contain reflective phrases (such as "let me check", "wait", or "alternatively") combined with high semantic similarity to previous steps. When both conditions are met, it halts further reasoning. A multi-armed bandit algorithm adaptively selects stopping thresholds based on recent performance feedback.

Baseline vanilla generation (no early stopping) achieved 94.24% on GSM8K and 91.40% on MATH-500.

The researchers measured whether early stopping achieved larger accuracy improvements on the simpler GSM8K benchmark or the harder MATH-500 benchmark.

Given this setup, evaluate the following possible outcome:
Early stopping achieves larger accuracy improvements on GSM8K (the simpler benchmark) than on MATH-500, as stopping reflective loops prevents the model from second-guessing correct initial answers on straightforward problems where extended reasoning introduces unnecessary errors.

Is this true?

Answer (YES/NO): YES